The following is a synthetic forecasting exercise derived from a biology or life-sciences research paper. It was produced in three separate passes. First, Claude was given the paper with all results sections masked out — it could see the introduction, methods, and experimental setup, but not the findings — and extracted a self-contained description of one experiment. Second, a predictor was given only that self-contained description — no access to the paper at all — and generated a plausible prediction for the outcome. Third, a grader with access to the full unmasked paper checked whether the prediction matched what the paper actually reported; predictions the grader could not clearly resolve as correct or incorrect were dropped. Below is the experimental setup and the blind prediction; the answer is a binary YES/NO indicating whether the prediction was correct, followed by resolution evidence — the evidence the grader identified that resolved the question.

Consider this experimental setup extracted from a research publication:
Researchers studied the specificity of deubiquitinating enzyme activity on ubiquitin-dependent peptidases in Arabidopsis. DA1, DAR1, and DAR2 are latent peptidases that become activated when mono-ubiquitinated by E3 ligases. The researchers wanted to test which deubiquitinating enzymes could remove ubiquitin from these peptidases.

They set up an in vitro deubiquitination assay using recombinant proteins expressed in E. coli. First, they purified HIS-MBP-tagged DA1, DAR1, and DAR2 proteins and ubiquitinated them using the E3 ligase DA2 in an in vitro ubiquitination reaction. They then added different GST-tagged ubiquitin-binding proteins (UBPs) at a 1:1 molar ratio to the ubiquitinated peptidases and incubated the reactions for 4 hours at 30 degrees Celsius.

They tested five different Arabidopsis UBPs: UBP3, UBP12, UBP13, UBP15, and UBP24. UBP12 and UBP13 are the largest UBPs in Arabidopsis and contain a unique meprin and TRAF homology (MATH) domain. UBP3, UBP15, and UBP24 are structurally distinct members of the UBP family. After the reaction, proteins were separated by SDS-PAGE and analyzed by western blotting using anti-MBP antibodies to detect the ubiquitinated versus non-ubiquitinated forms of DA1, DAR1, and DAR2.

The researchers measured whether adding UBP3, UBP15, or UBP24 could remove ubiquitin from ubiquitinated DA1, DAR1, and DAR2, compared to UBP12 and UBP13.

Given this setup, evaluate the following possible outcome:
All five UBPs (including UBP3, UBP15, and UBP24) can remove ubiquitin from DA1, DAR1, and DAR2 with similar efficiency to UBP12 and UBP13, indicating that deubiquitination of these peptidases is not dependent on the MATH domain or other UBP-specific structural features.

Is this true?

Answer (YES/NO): NO